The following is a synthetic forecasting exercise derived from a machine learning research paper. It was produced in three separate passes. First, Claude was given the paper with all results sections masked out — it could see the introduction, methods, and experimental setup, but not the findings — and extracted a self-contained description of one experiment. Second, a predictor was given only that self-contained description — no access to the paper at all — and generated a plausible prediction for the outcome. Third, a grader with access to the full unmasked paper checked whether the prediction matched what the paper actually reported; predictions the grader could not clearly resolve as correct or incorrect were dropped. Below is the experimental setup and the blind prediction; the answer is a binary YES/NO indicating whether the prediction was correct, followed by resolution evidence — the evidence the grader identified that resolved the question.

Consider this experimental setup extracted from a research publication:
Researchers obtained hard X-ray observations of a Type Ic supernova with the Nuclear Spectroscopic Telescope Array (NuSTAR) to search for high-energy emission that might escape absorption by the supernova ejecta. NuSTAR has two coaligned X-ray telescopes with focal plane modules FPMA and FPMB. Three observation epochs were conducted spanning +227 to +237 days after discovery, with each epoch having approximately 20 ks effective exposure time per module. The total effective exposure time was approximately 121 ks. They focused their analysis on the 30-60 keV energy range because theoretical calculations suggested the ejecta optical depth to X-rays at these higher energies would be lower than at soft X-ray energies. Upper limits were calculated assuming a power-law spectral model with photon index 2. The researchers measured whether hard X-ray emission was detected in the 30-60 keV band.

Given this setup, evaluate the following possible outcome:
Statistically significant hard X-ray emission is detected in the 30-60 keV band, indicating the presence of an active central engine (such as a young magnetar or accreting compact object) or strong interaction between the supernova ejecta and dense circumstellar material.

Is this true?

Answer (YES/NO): NO